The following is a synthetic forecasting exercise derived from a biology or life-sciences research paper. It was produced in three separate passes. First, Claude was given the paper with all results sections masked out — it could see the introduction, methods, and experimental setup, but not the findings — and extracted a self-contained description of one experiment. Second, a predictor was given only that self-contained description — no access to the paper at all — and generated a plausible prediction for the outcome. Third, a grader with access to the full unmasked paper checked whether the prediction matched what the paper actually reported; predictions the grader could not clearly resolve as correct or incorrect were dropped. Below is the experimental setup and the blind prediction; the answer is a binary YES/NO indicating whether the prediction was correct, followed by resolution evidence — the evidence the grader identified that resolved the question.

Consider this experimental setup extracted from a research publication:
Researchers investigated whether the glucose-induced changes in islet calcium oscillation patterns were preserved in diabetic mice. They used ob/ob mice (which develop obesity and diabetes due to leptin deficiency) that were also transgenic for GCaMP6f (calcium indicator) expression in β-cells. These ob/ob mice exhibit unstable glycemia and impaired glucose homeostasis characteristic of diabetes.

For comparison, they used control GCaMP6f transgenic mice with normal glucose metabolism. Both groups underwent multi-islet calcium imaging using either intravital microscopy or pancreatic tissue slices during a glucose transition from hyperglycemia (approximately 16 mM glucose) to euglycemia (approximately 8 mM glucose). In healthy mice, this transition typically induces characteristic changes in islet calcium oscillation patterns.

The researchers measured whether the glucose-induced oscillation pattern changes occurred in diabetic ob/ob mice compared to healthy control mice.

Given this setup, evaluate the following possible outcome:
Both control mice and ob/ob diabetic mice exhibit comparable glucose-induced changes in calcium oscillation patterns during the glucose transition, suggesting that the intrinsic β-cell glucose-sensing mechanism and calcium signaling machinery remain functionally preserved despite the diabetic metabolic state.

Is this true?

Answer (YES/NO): NO